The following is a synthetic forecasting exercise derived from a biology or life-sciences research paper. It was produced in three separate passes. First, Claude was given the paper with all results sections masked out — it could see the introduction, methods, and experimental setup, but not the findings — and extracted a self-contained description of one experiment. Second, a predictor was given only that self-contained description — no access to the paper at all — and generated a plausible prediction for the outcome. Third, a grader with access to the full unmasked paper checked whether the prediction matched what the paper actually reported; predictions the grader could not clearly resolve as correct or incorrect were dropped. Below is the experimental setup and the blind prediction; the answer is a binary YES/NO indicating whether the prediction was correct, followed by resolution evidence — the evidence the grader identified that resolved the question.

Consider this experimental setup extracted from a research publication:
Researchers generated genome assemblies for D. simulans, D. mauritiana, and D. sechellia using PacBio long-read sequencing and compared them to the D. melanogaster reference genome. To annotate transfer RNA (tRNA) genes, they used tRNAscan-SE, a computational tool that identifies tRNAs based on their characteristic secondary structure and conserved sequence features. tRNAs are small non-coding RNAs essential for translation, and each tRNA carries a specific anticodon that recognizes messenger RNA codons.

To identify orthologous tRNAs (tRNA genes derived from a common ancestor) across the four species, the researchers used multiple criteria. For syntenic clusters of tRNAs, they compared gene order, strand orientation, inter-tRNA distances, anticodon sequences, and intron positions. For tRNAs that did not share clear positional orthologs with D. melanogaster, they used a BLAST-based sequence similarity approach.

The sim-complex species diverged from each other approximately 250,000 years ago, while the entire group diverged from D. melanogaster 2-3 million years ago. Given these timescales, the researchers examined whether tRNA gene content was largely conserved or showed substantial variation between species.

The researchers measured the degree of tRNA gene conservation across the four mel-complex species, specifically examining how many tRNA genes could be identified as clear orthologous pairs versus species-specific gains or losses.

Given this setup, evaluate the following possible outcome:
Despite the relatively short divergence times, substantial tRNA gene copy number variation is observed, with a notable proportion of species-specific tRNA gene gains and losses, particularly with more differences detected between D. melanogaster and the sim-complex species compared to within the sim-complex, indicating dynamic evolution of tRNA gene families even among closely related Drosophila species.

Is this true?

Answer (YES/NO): NO